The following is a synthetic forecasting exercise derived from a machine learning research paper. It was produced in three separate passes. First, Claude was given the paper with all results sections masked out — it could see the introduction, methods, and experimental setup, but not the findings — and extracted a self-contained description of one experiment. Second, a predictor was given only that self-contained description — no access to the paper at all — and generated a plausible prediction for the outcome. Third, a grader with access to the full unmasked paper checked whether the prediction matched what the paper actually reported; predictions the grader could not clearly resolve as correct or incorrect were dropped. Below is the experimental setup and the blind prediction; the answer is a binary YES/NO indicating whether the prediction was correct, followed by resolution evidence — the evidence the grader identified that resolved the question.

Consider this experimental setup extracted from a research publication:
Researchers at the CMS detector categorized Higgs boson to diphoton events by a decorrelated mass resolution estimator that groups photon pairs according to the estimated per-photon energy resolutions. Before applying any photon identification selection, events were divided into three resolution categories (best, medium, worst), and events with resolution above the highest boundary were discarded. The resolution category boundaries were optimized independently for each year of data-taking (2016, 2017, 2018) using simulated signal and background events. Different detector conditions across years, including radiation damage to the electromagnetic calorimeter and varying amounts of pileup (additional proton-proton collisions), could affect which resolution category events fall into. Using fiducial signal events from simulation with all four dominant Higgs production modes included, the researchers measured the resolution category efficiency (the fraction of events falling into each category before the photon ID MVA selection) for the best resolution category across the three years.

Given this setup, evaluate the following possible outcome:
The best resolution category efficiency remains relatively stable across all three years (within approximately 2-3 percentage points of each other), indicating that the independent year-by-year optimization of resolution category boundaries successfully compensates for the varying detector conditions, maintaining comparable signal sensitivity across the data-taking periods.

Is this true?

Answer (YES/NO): NO